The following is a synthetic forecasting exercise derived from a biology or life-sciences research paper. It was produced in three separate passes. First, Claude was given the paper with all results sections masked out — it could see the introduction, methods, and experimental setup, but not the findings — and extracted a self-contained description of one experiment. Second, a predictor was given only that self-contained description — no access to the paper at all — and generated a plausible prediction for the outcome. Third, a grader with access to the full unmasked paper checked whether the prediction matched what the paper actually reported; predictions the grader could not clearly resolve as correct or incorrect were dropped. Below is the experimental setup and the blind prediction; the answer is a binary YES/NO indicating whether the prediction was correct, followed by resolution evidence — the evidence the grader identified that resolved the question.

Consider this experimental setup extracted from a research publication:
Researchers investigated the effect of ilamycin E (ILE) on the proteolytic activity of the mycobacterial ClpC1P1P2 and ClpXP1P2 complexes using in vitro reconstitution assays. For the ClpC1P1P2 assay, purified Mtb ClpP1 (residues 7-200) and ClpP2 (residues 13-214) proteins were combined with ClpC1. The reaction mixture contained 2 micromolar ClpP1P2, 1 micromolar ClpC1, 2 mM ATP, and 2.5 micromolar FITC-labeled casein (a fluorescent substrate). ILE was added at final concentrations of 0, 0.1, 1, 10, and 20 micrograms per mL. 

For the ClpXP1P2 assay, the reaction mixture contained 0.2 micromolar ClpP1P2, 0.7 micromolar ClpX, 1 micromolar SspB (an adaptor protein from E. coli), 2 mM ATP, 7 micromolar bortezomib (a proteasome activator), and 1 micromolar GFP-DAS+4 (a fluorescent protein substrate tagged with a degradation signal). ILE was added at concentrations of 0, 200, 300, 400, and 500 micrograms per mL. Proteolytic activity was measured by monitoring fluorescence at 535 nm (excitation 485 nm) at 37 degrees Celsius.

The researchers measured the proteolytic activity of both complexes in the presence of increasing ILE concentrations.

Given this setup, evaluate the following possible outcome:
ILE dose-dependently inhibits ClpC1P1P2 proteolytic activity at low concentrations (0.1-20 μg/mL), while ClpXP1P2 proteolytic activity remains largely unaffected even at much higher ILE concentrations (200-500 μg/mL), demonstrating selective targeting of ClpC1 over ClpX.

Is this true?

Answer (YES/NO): NO